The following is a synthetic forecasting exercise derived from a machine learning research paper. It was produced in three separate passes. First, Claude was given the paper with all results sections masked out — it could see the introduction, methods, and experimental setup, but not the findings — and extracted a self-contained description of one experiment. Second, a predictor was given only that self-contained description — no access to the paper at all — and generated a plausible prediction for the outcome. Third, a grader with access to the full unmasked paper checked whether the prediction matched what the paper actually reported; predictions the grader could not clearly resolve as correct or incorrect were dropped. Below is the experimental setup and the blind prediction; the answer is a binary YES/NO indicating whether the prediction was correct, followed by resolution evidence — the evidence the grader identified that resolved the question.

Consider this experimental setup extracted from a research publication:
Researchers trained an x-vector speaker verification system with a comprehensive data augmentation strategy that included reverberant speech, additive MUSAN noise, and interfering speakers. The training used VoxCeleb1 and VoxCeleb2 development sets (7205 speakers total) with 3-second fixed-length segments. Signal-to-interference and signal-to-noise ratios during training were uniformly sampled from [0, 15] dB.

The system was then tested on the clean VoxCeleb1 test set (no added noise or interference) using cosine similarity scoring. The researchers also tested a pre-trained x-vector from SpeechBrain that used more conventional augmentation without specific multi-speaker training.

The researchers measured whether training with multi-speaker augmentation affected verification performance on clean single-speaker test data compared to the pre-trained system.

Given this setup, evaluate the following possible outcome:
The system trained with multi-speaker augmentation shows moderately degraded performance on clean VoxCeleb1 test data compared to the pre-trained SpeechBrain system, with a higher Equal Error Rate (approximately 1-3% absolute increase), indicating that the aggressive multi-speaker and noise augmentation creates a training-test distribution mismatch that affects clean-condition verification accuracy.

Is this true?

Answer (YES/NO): NO